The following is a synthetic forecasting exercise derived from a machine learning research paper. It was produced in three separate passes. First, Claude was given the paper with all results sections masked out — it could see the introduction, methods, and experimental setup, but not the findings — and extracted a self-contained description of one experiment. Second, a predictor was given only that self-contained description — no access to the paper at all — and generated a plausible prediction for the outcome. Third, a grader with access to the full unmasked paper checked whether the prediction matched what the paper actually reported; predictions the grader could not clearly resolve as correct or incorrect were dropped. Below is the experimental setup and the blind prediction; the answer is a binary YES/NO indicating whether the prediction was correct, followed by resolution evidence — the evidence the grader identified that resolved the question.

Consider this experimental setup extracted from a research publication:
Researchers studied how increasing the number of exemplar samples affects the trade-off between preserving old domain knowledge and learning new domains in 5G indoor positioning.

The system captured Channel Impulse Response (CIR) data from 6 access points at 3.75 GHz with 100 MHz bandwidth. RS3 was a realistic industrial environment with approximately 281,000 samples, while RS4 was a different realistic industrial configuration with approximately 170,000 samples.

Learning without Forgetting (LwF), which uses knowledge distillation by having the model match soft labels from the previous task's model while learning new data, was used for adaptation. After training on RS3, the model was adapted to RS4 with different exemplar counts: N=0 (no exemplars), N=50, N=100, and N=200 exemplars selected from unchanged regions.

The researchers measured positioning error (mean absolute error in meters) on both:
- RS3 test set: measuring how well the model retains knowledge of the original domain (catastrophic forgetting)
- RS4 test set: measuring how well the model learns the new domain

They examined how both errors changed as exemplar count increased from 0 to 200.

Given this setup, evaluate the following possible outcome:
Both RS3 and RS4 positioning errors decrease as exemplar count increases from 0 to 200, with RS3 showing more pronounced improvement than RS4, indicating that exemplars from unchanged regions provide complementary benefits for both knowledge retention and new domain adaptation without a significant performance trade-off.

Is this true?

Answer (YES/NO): NO